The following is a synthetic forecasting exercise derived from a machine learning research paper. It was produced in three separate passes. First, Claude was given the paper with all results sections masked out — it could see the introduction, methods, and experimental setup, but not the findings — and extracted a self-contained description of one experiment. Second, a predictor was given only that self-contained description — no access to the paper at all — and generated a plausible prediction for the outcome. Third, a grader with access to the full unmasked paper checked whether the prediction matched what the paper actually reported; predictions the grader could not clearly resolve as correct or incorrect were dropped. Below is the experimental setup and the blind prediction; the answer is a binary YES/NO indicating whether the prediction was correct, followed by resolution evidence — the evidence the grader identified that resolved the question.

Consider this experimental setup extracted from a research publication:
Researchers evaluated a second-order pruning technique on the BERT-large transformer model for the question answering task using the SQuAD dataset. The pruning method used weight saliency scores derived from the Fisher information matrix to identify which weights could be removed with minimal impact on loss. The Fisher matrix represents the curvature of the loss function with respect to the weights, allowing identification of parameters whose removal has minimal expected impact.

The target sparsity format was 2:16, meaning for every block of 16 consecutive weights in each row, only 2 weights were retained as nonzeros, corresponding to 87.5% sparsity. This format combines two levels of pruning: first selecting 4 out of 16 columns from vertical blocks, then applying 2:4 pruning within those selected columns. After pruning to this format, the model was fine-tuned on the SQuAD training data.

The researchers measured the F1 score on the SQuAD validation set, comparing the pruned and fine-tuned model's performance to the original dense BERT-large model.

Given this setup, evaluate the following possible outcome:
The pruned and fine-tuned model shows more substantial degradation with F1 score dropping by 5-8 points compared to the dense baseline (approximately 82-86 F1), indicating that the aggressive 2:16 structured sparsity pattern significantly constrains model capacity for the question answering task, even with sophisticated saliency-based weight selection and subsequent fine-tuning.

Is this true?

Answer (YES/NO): NO